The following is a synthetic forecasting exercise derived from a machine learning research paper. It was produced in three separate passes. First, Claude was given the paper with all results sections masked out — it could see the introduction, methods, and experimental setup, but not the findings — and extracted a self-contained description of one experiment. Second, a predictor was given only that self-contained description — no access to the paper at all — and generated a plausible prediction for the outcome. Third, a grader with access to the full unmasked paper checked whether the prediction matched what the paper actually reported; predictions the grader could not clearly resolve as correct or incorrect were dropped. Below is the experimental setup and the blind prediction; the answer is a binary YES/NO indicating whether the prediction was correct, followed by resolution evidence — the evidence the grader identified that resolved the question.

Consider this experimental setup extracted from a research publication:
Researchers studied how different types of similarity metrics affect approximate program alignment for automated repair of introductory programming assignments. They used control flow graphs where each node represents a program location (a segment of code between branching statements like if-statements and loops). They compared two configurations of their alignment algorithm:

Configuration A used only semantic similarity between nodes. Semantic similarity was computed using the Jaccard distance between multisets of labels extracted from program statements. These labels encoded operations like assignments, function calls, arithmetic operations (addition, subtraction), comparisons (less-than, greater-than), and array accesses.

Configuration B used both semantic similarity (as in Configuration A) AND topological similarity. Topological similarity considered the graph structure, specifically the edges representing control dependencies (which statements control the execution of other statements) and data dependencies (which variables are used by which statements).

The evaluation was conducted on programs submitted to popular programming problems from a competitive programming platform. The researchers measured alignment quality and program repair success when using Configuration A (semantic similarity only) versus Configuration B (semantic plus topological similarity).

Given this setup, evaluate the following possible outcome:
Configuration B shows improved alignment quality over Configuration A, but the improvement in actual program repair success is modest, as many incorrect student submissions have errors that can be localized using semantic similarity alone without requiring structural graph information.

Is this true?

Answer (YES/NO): YES